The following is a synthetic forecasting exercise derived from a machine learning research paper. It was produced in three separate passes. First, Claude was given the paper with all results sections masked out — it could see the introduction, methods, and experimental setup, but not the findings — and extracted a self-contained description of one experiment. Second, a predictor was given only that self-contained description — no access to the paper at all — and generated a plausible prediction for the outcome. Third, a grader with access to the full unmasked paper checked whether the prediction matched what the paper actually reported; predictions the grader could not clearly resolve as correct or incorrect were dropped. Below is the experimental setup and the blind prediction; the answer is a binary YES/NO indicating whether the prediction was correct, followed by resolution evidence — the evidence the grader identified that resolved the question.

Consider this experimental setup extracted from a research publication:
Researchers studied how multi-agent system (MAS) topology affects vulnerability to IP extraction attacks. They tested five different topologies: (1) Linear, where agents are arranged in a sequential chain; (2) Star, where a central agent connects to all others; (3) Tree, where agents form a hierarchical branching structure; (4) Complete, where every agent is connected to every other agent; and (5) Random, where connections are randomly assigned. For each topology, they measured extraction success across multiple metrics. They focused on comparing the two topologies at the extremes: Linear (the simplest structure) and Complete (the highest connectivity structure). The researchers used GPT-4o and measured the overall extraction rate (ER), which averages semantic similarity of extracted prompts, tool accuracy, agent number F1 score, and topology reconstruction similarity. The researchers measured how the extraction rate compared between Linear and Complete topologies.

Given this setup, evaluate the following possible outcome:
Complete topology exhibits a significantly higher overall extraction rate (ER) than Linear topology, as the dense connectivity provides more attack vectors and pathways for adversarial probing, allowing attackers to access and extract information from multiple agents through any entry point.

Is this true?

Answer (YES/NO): NO